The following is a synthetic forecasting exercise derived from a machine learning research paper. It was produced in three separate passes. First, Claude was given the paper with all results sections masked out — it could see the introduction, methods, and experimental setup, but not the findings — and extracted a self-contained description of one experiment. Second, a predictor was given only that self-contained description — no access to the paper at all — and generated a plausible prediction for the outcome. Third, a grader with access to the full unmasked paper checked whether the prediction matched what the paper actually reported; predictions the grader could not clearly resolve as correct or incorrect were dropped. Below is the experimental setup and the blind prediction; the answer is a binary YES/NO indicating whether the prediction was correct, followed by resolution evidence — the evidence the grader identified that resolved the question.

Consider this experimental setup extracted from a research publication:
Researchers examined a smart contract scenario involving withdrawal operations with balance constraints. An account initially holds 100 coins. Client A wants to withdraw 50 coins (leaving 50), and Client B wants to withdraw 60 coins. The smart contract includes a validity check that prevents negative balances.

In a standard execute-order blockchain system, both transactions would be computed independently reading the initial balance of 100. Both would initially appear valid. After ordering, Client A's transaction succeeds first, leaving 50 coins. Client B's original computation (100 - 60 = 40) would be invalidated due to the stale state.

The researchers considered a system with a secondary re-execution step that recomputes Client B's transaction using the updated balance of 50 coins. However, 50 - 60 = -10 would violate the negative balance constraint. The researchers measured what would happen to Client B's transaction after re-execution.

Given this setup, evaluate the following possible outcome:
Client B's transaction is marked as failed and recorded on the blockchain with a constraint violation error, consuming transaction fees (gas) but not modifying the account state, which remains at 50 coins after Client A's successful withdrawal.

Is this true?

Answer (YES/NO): NO